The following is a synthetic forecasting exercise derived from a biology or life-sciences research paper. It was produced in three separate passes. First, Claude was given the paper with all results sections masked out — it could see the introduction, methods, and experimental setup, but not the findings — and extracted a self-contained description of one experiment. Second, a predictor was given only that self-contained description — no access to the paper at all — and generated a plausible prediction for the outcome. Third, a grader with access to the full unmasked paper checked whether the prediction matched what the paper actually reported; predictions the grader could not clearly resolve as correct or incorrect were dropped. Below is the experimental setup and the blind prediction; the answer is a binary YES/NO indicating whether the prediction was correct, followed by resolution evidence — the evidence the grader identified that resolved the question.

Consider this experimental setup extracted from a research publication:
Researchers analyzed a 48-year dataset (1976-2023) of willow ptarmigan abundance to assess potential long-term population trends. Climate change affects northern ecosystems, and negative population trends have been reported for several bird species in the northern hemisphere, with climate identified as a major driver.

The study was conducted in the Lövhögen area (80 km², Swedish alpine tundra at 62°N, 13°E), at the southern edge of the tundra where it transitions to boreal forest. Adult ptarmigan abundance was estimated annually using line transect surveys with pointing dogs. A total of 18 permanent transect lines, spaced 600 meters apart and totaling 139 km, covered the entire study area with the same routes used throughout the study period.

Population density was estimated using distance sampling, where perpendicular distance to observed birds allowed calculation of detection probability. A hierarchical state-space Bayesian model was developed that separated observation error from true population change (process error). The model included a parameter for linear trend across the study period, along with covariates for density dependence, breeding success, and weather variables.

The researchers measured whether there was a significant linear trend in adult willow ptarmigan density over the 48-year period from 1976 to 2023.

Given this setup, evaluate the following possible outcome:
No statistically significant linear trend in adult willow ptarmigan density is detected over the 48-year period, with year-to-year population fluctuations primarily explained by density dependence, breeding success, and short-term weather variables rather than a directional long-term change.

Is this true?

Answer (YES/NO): YES